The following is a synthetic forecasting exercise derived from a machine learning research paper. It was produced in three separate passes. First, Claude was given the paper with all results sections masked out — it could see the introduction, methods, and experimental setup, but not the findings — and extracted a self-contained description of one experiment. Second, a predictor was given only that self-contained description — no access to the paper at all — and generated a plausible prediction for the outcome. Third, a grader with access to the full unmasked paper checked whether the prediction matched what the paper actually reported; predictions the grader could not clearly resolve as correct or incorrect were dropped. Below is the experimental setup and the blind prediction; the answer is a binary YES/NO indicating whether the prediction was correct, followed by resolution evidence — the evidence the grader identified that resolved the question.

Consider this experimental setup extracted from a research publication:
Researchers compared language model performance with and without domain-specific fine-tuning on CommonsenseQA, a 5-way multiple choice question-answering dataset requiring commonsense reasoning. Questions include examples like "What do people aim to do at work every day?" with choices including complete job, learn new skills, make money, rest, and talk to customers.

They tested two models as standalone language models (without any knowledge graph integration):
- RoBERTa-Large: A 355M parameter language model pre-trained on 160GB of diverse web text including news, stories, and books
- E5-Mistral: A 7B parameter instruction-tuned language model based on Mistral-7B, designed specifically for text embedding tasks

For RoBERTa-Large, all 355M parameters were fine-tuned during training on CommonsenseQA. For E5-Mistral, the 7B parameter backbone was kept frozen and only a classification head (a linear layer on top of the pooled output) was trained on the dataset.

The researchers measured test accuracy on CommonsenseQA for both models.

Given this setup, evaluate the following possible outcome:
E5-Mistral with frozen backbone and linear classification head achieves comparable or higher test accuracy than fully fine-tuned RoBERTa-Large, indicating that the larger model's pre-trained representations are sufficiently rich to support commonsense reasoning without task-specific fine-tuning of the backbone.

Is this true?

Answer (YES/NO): YES